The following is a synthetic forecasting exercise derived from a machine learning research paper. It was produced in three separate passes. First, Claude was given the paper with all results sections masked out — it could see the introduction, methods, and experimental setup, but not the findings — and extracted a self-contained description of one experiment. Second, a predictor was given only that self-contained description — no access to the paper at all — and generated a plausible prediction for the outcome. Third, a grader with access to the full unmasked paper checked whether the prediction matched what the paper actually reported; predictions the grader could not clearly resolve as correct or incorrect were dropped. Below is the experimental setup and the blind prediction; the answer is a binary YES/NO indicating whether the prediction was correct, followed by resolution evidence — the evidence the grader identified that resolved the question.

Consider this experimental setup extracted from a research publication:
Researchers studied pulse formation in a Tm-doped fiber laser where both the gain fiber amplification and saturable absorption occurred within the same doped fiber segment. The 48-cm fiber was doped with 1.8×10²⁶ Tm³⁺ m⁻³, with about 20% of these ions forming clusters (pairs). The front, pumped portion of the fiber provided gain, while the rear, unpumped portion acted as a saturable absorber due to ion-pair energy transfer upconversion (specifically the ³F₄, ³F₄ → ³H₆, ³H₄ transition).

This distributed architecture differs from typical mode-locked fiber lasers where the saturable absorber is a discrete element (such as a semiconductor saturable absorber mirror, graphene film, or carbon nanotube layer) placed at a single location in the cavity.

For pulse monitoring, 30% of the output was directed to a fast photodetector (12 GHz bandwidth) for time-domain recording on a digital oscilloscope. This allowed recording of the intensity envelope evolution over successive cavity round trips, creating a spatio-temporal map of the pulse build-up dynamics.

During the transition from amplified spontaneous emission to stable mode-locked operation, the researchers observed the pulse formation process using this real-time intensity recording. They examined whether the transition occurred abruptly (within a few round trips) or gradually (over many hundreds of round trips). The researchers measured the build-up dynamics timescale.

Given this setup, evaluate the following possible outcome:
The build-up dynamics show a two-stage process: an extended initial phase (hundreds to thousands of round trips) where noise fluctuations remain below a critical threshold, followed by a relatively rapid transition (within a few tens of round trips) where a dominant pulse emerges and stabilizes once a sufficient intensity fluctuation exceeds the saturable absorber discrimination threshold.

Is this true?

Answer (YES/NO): NO